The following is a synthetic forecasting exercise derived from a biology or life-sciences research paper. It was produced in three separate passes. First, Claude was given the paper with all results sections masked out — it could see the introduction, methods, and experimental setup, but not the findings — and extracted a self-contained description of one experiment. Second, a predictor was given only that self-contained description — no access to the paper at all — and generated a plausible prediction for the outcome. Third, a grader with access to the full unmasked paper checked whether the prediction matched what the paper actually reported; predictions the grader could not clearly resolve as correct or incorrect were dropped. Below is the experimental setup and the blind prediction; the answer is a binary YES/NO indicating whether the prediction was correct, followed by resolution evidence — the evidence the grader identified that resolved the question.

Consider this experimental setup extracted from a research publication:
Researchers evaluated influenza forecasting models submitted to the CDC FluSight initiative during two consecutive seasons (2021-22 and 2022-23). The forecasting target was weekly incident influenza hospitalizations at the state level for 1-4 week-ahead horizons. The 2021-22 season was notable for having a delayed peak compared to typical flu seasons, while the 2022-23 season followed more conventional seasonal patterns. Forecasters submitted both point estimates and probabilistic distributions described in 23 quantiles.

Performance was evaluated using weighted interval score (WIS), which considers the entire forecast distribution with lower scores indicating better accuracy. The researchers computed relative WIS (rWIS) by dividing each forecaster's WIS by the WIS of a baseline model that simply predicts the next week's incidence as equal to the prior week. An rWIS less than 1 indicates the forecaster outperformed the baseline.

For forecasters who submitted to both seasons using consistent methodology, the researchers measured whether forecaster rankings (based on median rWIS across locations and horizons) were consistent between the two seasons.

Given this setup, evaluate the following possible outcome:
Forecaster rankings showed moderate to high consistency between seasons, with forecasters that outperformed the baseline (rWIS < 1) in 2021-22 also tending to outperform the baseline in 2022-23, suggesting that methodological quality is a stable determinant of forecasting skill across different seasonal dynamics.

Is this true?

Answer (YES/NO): NO